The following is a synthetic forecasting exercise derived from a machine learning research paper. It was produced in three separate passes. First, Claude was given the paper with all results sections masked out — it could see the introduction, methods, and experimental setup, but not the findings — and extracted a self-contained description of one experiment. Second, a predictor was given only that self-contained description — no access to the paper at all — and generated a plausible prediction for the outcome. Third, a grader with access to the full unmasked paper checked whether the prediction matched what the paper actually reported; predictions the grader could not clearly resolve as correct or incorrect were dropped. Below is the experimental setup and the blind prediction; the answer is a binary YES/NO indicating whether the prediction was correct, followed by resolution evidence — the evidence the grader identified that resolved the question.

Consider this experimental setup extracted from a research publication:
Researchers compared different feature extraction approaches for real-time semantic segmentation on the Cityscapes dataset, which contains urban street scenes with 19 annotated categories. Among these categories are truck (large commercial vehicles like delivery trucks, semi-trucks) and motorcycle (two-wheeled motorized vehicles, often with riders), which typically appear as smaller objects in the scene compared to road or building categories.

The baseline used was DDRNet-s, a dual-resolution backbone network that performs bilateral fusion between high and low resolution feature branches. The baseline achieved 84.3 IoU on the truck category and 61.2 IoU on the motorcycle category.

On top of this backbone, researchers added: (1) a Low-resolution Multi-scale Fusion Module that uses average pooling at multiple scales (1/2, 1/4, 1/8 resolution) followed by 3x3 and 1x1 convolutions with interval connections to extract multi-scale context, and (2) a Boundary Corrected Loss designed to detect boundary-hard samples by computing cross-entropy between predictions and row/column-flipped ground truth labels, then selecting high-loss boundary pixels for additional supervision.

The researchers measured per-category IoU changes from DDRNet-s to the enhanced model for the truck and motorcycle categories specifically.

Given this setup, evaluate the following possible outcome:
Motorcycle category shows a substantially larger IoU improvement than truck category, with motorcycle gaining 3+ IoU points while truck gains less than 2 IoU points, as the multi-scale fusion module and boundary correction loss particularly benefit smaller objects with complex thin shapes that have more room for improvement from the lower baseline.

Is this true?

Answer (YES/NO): NO